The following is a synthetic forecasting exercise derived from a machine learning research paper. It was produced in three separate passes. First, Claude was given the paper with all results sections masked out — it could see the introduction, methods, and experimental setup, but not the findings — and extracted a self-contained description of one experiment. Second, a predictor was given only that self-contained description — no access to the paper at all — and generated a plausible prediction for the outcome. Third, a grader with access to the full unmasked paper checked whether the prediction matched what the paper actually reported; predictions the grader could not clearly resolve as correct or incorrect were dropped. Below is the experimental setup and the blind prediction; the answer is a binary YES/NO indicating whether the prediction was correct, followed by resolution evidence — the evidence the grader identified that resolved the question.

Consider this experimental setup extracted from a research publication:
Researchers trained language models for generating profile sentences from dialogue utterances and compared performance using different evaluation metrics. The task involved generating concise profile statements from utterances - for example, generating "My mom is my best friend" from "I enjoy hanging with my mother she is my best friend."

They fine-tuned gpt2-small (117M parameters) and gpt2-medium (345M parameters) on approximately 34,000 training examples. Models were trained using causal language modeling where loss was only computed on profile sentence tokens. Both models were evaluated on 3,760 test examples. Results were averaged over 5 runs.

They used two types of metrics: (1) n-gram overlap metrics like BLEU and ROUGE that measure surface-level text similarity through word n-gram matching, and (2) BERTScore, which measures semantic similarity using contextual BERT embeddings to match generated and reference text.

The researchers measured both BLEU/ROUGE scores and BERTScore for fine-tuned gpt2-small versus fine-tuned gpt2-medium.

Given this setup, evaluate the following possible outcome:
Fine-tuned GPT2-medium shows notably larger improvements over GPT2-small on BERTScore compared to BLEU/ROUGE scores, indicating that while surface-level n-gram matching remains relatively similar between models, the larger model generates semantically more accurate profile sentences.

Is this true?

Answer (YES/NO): NO